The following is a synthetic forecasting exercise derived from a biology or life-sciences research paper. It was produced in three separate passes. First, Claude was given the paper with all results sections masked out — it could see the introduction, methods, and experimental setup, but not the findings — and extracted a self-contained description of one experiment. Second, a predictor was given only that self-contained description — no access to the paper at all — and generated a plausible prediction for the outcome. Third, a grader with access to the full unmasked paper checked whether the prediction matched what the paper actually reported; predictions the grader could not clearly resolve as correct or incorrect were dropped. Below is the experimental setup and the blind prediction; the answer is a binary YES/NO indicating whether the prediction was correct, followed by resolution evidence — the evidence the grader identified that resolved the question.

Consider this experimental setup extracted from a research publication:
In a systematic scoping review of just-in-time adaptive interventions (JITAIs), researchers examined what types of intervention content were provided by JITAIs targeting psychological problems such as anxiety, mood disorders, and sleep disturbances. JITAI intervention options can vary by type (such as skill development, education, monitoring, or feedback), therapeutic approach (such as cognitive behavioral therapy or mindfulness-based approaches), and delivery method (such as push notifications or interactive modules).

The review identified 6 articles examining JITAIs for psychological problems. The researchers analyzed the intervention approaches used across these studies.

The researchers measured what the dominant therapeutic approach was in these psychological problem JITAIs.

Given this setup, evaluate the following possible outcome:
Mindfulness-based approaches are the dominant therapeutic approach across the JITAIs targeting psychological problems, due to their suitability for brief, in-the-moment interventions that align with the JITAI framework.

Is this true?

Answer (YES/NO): NO